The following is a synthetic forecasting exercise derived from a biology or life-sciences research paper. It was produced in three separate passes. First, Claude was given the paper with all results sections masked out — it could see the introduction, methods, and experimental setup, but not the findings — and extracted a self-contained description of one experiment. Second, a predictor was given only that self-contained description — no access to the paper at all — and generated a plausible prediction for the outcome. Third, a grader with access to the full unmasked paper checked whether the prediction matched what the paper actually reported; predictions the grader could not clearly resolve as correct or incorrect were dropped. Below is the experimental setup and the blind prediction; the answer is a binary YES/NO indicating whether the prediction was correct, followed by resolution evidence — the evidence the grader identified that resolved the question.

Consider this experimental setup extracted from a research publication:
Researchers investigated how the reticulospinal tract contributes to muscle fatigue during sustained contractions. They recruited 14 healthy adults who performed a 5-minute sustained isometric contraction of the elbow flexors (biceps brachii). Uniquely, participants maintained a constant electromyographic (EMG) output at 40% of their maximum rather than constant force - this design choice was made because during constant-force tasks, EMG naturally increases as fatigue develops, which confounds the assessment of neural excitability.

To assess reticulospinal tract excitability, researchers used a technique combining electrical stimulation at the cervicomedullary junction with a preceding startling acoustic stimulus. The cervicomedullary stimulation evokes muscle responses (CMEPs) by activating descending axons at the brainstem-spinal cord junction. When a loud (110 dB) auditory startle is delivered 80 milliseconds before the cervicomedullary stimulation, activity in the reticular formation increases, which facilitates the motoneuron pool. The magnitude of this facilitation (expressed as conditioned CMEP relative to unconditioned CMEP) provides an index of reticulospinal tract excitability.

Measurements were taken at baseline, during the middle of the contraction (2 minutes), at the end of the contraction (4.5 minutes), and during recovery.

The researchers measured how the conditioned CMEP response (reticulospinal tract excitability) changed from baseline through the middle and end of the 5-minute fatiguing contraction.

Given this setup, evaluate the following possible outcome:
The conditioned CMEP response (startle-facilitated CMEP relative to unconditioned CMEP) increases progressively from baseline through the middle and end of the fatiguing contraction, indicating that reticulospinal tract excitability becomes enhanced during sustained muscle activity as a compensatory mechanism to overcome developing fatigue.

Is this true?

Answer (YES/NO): NO